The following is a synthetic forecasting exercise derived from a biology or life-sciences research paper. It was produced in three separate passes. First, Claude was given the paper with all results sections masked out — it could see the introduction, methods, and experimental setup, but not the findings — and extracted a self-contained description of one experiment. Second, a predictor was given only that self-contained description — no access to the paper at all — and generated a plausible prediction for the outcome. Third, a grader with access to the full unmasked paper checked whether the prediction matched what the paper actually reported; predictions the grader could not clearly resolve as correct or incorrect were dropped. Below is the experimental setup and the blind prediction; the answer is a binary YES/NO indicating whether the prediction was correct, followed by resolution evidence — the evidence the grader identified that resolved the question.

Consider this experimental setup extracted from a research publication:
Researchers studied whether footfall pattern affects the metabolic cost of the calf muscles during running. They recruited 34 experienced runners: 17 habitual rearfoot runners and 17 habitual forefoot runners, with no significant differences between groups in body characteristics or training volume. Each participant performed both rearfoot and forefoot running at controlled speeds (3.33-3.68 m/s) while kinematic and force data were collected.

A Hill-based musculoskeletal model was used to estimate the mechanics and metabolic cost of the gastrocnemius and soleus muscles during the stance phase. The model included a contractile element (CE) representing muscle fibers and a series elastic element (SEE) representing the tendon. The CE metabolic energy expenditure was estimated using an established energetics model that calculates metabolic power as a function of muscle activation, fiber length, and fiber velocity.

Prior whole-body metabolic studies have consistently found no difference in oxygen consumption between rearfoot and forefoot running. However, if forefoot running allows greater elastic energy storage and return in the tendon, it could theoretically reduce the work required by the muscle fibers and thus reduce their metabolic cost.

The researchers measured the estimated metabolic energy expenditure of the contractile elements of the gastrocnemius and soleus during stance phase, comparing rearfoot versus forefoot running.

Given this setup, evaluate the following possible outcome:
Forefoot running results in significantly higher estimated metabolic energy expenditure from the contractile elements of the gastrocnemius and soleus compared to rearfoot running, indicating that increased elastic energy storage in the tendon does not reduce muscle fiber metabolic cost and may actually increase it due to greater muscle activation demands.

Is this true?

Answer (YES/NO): NO